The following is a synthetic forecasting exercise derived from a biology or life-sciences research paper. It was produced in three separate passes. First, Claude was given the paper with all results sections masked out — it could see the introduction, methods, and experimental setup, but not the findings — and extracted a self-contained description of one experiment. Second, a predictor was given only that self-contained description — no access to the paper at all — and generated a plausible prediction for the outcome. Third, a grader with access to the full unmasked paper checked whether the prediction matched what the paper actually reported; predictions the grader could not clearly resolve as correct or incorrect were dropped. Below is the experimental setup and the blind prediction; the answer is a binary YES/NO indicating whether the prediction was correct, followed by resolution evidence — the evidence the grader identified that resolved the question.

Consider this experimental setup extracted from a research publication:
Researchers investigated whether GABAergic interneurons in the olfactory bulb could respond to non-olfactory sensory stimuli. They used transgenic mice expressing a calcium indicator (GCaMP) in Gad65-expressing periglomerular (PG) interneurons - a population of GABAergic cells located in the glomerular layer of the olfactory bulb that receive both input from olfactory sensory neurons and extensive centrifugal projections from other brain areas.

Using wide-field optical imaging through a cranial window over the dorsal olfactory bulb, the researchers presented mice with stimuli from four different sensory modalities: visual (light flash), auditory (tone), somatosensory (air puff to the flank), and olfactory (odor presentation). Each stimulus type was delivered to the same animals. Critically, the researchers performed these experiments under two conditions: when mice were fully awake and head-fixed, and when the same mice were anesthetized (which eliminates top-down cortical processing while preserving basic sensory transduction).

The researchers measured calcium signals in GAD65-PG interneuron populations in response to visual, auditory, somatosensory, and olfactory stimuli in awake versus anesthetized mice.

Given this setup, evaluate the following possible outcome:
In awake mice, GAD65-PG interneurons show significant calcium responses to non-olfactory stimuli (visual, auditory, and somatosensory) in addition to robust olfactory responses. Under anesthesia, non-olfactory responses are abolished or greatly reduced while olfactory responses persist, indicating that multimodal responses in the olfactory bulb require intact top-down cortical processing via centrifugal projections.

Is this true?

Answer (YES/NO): YES